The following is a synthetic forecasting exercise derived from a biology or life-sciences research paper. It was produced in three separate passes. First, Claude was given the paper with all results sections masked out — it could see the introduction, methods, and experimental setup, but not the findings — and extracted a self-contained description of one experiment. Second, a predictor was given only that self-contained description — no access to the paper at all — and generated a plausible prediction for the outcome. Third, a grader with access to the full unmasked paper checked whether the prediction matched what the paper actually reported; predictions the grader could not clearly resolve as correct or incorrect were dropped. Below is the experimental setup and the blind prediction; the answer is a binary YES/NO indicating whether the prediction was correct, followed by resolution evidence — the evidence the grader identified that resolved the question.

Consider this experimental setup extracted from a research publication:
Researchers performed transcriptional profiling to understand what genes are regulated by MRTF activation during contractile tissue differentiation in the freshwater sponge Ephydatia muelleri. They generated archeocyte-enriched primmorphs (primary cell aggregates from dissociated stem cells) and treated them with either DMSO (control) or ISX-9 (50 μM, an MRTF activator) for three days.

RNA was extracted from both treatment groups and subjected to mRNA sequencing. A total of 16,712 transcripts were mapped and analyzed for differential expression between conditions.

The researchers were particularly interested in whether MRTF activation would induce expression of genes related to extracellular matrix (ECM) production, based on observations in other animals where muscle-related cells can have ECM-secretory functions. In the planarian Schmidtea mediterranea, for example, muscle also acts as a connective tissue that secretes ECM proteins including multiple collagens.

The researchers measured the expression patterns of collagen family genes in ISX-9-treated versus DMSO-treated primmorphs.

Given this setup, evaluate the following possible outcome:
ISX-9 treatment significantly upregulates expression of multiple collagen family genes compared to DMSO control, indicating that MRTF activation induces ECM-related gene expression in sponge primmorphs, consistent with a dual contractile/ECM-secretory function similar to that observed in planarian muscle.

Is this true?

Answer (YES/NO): YES